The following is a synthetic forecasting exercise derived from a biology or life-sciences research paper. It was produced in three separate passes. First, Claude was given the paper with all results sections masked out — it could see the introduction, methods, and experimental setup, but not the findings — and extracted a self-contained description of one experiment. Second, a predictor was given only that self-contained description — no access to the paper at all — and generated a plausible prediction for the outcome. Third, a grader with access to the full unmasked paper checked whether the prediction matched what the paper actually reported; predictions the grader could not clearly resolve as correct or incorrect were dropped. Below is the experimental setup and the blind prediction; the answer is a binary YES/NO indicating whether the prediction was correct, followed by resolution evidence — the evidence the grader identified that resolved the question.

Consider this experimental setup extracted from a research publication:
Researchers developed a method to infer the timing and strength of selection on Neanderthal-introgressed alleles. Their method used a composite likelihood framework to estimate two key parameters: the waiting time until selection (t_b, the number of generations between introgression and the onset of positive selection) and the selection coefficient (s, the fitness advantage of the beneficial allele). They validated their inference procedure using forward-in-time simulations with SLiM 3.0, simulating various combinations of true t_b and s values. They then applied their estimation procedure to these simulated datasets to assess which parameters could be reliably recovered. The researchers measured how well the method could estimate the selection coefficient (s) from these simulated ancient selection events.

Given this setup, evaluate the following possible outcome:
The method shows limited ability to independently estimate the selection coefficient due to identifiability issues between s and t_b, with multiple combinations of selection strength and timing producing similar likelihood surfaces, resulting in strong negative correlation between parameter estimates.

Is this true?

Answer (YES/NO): NO